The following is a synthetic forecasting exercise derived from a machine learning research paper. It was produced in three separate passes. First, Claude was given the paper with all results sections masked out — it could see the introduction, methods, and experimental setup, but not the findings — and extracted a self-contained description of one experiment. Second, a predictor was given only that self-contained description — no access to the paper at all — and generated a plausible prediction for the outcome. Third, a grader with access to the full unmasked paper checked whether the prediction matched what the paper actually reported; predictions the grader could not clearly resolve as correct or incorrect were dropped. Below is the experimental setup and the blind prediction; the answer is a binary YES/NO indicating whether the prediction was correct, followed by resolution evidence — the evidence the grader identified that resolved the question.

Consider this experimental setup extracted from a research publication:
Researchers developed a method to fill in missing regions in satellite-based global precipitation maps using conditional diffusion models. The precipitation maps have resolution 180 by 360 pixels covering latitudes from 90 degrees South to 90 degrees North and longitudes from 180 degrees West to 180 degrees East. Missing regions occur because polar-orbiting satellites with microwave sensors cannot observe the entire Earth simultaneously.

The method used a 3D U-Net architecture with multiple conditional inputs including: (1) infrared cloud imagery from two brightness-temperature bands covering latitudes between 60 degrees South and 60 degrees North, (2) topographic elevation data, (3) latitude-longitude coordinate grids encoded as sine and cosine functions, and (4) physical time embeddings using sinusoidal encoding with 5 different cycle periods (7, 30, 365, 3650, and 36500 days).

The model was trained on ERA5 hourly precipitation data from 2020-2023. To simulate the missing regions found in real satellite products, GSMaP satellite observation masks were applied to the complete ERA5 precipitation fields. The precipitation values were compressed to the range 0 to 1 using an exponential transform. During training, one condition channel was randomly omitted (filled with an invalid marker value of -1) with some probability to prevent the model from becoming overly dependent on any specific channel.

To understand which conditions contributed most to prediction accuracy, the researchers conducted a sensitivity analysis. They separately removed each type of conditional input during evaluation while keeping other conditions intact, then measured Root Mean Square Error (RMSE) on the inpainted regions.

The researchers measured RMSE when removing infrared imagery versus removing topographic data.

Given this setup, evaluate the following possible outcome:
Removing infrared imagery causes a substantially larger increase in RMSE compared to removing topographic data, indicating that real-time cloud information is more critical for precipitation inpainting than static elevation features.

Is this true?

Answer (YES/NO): YES